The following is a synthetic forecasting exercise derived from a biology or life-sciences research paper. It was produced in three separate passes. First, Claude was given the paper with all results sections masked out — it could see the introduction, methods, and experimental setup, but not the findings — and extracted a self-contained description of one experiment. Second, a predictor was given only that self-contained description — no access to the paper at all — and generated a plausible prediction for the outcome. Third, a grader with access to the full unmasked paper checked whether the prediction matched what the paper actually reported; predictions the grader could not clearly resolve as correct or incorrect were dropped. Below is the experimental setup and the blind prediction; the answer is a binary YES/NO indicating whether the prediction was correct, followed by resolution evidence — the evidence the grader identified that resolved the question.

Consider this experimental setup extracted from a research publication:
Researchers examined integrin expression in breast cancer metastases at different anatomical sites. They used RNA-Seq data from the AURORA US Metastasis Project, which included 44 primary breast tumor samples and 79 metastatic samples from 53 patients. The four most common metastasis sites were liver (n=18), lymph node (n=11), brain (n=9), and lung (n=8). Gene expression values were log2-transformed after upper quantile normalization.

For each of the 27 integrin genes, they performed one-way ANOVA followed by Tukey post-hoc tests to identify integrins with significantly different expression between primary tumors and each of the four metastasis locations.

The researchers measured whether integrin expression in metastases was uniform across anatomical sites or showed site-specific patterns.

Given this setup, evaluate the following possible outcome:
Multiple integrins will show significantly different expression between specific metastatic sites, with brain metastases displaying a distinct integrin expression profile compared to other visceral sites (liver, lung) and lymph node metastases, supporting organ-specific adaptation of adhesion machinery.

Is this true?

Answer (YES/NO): NO